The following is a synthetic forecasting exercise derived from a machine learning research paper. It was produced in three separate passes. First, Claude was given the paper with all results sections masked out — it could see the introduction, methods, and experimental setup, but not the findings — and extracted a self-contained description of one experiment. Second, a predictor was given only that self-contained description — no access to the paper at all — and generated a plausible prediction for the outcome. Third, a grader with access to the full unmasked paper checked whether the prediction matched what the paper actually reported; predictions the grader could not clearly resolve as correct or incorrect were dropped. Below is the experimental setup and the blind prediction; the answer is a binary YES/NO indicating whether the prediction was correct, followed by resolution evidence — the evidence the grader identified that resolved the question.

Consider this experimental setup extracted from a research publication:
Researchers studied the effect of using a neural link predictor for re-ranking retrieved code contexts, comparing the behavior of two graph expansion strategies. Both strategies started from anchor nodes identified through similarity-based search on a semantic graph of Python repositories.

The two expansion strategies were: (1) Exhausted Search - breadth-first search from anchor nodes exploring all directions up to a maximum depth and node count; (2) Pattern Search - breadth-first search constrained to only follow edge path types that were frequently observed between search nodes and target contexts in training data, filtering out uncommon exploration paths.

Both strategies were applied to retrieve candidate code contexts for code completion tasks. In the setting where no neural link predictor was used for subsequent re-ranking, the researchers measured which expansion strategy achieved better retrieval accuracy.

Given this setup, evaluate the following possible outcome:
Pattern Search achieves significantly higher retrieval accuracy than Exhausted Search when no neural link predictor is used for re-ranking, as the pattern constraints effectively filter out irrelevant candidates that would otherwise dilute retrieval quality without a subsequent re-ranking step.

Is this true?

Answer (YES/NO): YES